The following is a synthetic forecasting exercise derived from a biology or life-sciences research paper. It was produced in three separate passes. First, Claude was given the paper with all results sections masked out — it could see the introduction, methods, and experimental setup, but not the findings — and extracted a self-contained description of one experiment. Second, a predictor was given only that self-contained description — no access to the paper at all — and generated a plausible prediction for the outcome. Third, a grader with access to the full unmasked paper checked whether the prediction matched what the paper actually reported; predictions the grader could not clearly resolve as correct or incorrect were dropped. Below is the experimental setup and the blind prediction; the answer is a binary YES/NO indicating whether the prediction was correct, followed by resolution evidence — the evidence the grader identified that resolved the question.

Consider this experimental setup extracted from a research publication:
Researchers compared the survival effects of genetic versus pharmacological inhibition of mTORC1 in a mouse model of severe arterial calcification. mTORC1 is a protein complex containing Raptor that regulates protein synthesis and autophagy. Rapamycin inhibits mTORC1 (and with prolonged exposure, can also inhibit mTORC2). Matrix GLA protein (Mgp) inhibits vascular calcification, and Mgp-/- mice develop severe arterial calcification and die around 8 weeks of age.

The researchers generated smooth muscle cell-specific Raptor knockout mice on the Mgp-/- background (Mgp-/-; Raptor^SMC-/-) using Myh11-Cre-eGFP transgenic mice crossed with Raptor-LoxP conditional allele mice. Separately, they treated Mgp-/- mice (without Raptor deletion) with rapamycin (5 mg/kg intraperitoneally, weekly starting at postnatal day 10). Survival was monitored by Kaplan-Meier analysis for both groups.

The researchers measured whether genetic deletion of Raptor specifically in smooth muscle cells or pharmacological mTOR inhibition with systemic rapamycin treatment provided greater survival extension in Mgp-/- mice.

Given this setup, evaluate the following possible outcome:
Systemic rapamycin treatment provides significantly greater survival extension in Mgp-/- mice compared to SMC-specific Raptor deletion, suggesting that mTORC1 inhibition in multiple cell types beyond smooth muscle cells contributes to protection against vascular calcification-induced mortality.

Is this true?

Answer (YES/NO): NO